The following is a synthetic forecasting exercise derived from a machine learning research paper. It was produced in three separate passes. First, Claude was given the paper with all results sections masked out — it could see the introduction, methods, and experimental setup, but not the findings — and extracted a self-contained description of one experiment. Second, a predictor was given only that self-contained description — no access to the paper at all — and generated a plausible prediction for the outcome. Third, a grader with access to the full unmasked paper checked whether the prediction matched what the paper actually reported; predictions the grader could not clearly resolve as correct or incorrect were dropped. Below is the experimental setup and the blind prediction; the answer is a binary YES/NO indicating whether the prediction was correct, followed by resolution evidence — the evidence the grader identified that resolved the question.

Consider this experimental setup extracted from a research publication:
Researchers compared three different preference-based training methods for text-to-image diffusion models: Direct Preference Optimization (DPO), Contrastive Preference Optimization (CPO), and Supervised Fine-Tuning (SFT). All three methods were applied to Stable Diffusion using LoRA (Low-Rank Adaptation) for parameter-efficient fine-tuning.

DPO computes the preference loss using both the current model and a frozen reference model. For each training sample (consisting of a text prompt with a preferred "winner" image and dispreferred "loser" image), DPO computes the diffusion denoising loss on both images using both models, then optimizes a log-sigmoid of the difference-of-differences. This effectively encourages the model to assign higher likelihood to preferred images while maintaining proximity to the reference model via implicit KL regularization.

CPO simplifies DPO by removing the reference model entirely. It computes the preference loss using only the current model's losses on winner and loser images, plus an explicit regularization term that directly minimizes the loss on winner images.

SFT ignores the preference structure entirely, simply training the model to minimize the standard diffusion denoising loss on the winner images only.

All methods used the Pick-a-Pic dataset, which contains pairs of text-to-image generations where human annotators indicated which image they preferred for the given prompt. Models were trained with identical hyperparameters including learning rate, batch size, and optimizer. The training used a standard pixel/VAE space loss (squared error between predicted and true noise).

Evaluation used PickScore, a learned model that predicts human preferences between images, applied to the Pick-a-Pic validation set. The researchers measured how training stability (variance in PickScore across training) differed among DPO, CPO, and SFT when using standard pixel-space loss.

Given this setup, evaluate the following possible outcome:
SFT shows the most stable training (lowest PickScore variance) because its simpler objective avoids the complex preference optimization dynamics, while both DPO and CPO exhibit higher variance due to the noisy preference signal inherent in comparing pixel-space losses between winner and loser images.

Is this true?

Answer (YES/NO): NO